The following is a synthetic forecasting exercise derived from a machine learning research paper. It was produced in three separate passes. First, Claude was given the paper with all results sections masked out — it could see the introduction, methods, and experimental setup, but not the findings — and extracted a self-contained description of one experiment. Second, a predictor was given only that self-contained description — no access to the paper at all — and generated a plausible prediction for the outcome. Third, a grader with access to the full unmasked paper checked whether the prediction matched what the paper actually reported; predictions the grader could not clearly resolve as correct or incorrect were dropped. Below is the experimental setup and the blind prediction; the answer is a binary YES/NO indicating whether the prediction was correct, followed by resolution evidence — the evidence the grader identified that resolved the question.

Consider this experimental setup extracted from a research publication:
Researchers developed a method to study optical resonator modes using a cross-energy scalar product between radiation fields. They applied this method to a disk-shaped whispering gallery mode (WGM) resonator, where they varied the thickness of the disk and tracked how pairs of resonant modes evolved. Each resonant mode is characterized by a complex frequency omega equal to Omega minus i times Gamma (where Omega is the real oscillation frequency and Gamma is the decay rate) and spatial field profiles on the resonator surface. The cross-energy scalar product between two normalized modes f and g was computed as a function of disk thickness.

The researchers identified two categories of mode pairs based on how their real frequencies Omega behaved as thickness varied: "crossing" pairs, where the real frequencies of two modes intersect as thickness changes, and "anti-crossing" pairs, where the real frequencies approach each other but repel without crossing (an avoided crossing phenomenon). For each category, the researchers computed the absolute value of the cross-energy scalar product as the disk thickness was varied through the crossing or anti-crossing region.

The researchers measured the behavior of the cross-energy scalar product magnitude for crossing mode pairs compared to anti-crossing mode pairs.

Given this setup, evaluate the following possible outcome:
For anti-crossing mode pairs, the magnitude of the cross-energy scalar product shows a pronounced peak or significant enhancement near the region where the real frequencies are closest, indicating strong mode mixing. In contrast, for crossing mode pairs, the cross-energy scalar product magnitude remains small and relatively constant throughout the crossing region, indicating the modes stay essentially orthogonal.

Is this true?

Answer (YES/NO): YES